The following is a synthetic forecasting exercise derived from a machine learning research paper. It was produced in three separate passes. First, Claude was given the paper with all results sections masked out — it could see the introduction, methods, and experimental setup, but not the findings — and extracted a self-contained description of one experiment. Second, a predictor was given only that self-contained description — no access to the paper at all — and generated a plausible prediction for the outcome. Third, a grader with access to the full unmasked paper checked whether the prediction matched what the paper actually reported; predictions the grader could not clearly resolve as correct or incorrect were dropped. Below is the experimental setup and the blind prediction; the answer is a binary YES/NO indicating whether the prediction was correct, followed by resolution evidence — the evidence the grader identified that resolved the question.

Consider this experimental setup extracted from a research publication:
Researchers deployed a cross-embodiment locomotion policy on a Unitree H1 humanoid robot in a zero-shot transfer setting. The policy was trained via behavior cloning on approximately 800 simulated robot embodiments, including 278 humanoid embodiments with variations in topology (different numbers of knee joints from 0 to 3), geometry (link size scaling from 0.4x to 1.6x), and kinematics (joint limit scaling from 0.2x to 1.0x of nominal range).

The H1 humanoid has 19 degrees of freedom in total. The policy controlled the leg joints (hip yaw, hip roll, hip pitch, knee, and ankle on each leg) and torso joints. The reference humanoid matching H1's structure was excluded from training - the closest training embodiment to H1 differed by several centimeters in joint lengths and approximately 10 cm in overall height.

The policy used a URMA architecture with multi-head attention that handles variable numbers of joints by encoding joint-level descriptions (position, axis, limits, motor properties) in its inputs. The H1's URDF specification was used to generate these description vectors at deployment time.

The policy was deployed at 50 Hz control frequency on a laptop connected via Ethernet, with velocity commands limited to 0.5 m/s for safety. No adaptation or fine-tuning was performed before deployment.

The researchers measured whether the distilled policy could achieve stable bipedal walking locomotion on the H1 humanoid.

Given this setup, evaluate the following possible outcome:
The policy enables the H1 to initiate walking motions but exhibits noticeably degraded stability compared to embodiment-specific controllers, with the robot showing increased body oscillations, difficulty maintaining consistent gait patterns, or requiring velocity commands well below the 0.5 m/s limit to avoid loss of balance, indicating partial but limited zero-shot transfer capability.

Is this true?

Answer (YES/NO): NO